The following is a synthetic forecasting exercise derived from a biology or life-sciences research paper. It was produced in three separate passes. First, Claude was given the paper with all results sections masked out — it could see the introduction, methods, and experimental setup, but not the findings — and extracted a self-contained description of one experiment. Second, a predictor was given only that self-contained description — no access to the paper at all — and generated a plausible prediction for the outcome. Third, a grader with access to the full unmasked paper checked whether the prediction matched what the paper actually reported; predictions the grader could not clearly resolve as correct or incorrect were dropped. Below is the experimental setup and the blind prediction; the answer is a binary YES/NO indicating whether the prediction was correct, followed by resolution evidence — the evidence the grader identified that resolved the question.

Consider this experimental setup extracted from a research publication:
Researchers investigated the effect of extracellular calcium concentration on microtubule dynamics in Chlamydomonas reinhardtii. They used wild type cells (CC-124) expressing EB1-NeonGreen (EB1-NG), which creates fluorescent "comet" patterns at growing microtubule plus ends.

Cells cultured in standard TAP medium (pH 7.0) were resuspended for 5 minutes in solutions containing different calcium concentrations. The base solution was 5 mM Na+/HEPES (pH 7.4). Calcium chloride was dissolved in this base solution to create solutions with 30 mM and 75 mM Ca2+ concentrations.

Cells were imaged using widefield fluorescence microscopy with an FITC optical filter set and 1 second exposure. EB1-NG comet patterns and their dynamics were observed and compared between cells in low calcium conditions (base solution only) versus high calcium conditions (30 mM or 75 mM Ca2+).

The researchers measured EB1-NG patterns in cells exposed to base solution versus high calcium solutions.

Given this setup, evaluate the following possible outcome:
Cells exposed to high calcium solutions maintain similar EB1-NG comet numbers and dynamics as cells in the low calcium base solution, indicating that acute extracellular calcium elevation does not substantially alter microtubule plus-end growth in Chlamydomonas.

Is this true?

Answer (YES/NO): NO